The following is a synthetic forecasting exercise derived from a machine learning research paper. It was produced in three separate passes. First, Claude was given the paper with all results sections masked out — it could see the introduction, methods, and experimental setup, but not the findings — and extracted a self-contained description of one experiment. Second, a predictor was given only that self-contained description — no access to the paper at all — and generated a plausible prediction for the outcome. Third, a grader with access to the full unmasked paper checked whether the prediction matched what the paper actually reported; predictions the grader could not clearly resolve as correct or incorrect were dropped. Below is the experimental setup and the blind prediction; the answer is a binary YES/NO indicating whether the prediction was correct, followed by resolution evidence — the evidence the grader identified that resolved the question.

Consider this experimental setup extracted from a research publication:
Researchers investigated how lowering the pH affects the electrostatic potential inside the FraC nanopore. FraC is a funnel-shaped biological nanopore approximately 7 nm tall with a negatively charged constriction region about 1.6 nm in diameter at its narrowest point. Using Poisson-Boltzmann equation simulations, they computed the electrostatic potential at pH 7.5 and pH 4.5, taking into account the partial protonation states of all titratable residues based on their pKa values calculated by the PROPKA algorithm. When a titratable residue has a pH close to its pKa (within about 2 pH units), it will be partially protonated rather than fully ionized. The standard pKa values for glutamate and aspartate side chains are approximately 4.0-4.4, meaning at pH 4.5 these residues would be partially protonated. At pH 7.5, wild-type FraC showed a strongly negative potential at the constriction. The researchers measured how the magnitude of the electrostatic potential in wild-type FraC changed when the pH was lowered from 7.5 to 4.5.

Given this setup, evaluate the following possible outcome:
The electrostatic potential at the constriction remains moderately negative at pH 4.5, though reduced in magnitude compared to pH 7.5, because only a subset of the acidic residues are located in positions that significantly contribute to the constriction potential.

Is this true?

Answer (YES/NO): NO